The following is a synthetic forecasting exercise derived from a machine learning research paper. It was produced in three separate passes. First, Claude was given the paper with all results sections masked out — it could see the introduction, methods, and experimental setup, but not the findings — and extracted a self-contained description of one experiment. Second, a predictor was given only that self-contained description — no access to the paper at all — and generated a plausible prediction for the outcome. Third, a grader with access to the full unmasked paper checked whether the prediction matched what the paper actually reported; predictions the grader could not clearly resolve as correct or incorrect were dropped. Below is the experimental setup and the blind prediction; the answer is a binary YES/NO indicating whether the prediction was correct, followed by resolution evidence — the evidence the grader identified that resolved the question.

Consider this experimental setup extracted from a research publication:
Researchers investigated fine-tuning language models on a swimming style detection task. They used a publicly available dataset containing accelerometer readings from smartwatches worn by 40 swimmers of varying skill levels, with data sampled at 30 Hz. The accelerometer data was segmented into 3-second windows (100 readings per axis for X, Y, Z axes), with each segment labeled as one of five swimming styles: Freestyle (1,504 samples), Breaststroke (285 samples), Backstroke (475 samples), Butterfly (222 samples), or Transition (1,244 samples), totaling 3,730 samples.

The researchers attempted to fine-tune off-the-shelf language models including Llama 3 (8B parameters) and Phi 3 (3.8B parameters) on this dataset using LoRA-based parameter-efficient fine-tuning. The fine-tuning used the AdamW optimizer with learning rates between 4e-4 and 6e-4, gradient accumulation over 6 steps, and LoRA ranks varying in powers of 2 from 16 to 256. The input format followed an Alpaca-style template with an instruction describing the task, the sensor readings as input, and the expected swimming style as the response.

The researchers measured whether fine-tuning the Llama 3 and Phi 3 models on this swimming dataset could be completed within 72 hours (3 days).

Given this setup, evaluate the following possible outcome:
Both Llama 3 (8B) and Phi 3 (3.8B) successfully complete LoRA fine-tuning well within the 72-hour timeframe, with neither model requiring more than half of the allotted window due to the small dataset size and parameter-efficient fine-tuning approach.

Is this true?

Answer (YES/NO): NO